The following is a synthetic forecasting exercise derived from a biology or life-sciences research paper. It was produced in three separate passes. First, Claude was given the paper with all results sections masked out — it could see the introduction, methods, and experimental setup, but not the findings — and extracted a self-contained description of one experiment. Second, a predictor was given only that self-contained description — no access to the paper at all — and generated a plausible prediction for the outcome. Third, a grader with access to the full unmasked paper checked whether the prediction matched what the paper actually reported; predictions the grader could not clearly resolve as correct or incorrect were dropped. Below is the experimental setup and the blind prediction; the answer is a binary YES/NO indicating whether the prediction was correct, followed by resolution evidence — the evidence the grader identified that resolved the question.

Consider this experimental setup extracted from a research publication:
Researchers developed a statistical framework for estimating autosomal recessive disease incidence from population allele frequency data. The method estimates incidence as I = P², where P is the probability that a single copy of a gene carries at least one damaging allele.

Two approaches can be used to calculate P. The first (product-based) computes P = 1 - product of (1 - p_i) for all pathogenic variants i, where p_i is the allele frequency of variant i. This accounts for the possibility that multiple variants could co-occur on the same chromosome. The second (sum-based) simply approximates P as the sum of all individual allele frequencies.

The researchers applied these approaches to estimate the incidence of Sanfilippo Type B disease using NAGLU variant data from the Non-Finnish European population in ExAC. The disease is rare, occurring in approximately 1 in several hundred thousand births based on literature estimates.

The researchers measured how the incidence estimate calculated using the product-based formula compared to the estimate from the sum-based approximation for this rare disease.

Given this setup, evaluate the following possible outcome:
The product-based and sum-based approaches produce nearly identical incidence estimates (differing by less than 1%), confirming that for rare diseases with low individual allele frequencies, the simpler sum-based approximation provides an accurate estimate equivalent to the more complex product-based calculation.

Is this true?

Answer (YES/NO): YES